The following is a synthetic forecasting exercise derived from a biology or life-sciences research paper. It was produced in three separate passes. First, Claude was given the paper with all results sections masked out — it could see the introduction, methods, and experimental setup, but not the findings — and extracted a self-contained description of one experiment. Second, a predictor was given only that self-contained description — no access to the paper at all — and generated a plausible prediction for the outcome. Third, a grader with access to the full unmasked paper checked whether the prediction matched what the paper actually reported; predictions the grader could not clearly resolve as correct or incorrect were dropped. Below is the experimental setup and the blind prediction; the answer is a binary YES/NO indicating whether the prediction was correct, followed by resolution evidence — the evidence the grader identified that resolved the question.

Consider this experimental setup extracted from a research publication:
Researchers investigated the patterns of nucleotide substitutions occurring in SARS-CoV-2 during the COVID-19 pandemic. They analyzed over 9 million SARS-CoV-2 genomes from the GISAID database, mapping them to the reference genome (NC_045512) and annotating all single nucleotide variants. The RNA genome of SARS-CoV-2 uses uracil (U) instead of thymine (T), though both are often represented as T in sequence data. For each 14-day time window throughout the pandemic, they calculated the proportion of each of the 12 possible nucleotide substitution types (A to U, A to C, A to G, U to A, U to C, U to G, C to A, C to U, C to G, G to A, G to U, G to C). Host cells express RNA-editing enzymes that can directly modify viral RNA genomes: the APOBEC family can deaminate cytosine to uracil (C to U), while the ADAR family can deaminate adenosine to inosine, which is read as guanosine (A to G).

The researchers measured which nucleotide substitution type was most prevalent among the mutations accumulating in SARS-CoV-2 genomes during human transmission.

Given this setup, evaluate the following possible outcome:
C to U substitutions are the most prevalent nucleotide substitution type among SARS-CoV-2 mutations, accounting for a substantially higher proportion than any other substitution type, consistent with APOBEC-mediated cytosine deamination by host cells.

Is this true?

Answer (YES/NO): YES